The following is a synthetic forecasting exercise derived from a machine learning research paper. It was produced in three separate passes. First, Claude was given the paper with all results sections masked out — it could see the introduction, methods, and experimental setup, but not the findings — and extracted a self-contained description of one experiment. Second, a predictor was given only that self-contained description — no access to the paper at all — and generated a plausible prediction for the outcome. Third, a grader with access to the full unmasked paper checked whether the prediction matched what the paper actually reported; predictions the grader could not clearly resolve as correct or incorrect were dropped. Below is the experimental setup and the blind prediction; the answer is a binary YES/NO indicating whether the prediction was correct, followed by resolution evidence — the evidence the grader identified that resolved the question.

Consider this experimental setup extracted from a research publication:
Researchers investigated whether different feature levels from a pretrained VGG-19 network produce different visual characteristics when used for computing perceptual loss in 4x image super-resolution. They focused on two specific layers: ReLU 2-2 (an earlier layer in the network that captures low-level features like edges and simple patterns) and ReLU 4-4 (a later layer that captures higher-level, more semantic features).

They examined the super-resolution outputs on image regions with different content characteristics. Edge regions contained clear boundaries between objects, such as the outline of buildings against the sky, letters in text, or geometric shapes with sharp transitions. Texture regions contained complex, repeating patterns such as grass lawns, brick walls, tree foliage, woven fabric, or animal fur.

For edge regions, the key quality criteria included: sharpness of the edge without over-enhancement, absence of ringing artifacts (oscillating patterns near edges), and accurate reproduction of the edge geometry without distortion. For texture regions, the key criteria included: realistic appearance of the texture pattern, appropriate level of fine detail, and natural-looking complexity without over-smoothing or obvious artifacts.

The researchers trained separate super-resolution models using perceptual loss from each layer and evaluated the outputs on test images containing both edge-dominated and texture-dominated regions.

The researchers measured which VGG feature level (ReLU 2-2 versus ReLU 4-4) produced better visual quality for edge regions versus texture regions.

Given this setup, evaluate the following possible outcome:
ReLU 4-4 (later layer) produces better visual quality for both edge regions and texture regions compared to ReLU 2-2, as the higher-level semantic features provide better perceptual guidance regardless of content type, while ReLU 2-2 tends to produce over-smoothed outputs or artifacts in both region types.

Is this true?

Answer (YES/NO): NO